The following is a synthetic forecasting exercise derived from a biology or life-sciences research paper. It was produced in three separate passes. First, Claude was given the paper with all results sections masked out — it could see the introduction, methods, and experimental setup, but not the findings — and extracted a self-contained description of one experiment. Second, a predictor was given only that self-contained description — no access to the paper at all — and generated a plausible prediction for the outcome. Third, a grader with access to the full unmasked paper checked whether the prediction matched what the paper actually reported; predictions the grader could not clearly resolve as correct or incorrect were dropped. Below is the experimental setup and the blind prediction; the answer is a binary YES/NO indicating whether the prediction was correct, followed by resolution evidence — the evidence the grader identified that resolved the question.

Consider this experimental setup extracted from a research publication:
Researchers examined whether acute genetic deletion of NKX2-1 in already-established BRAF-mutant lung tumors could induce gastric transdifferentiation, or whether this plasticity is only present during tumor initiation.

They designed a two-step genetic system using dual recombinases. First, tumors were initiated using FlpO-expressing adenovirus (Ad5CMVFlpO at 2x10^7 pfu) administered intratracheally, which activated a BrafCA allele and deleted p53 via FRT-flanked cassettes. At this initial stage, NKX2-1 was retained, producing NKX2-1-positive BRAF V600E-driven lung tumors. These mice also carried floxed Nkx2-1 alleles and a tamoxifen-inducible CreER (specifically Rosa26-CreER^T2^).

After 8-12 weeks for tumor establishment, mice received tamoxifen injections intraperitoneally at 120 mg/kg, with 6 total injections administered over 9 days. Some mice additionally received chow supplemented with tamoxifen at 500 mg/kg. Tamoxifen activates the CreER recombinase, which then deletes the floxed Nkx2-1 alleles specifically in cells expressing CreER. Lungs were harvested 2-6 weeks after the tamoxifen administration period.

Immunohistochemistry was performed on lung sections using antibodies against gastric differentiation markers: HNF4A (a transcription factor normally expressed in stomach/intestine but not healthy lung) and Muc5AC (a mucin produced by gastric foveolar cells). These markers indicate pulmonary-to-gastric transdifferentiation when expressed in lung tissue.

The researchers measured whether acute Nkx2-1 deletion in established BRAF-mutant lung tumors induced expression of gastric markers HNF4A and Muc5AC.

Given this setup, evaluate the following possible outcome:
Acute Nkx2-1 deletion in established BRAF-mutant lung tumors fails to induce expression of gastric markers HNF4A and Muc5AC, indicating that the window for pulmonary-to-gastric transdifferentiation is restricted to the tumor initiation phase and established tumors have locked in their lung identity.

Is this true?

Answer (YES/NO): NO